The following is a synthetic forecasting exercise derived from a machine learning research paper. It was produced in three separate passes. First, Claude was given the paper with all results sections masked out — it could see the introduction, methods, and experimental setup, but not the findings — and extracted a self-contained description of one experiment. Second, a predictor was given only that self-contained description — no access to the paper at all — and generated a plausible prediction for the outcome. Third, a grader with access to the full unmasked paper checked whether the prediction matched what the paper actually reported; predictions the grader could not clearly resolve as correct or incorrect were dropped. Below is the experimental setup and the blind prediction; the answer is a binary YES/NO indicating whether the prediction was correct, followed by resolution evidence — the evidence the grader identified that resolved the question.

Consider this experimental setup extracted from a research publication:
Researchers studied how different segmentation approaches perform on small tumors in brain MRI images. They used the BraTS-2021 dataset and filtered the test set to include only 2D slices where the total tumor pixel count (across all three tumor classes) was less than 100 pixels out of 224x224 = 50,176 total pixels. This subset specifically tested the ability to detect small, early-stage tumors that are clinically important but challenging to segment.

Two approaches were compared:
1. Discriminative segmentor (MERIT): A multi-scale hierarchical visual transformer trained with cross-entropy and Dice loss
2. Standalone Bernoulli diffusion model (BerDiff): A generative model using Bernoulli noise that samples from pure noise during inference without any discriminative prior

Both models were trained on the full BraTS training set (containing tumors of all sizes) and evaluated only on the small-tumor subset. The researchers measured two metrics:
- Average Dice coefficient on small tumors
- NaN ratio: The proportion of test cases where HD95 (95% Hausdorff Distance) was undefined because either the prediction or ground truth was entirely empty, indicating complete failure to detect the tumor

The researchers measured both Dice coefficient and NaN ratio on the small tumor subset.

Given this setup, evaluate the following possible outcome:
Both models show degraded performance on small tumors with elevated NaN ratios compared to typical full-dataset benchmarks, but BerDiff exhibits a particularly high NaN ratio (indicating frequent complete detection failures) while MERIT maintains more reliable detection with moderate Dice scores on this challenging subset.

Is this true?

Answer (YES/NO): NO